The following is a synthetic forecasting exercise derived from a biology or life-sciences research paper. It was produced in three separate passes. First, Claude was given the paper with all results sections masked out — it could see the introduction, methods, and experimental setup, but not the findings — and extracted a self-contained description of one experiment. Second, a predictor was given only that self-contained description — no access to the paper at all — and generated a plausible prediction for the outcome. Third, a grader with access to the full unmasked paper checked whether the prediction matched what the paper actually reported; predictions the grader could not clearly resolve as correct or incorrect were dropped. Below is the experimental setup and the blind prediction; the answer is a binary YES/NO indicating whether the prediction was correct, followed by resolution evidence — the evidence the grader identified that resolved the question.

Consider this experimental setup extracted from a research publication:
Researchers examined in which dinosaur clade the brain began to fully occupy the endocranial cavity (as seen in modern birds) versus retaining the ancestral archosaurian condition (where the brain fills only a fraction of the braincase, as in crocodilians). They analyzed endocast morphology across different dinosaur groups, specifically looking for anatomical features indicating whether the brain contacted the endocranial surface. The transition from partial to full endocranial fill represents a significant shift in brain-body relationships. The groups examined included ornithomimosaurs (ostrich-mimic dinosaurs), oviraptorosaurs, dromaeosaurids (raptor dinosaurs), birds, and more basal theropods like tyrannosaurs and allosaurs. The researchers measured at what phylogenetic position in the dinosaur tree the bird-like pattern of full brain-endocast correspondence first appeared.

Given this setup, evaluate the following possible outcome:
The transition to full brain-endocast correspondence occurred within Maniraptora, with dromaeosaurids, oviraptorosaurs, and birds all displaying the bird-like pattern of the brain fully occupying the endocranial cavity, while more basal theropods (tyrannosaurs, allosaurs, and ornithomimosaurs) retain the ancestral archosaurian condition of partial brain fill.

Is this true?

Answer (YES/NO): NO